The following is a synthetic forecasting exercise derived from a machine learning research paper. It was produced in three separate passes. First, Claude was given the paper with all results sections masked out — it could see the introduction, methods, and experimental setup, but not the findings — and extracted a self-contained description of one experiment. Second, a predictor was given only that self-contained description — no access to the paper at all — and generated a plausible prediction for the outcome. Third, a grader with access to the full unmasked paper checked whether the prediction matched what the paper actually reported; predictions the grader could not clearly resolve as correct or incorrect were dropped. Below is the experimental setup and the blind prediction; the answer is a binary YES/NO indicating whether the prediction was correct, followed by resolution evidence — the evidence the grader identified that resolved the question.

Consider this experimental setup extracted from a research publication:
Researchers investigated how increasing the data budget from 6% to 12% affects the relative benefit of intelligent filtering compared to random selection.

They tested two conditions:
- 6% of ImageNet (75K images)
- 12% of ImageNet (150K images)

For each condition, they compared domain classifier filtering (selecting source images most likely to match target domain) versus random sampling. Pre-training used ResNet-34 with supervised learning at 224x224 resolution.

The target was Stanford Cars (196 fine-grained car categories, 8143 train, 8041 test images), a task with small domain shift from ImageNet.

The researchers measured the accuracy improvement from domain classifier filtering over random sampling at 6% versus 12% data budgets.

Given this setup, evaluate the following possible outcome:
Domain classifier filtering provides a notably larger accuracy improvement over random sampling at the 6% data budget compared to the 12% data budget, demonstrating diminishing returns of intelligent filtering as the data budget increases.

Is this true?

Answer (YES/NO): YES